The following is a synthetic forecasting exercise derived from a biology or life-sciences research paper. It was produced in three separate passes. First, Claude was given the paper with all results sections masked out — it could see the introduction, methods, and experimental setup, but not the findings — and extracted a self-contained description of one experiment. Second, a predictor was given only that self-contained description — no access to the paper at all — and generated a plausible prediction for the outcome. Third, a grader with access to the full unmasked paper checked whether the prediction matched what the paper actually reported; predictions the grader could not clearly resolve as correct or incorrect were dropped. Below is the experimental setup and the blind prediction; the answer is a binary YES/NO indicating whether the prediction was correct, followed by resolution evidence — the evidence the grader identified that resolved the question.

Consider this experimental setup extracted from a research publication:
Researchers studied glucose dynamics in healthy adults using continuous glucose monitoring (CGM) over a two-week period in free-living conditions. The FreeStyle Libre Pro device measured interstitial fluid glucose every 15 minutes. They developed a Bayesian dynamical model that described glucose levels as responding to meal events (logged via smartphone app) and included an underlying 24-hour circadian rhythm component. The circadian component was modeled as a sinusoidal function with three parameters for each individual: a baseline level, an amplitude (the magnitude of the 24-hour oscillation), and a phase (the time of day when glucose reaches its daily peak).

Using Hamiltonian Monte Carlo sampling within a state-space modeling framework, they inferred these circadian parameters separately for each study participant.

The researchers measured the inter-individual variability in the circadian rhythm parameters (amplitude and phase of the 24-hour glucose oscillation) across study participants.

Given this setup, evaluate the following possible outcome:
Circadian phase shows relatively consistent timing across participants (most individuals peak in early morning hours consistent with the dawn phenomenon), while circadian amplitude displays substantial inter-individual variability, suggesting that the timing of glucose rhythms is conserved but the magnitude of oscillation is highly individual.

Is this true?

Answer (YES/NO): NO